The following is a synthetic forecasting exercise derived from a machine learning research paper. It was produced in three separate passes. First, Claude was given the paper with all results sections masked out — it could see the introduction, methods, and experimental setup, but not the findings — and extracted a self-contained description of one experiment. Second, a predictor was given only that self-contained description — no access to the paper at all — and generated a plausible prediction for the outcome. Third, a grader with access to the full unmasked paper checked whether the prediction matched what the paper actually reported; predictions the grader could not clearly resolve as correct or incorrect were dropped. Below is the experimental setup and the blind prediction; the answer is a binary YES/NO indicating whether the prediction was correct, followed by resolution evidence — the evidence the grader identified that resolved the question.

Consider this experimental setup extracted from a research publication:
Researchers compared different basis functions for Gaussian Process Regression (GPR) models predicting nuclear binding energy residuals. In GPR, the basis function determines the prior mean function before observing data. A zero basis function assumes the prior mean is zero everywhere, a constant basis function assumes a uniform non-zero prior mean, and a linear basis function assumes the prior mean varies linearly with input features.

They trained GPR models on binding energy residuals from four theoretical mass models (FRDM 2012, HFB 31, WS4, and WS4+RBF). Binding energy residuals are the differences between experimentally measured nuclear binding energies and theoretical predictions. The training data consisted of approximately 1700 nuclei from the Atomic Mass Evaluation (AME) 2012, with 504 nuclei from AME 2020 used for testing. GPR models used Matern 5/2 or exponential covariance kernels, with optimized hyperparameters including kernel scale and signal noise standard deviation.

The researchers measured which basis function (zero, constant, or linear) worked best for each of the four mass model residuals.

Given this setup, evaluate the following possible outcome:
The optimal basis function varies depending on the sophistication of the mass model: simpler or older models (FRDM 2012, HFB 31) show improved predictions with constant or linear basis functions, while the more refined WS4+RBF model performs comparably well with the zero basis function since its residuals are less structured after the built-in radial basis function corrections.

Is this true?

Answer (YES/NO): NO